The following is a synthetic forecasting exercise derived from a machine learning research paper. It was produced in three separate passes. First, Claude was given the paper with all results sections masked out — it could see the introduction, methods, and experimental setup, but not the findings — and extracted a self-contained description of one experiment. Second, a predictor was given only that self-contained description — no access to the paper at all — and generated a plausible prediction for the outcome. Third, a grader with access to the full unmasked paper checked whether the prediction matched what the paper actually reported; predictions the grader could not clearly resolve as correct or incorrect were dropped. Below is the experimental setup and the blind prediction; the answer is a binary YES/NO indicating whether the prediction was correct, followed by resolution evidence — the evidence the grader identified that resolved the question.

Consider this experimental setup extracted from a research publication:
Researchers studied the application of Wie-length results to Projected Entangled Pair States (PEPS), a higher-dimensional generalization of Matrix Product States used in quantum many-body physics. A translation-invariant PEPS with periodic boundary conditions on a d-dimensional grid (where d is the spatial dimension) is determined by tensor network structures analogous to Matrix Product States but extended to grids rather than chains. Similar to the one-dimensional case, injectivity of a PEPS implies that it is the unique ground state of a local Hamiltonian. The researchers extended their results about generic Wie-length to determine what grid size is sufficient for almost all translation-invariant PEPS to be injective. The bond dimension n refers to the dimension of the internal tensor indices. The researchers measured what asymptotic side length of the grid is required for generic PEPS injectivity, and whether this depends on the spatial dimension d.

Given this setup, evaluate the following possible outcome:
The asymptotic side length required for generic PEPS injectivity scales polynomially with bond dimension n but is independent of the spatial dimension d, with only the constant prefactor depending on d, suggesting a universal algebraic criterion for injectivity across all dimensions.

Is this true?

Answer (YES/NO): NO